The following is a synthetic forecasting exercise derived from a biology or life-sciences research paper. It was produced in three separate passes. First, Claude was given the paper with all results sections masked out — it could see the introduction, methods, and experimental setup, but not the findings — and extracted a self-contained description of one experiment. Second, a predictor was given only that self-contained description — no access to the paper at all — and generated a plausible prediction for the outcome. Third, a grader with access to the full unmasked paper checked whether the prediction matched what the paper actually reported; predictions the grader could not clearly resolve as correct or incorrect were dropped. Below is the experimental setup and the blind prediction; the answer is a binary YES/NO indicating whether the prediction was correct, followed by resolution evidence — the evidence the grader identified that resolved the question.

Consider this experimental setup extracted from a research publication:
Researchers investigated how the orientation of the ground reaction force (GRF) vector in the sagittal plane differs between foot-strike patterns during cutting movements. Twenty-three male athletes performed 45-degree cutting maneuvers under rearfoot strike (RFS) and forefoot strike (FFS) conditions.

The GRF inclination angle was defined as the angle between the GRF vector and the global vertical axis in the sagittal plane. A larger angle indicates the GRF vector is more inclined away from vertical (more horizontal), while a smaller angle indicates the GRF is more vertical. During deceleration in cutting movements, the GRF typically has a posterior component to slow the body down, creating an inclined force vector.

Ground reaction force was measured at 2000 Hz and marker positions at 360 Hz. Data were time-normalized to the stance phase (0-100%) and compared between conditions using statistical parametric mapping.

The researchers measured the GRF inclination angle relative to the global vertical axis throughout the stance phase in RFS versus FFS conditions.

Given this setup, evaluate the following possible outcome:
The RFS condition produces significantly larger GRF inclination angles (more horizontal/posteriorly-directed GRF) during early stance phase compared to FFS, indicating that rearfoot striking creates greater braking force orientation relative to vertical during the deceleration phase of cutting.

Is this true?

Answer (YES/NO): NO